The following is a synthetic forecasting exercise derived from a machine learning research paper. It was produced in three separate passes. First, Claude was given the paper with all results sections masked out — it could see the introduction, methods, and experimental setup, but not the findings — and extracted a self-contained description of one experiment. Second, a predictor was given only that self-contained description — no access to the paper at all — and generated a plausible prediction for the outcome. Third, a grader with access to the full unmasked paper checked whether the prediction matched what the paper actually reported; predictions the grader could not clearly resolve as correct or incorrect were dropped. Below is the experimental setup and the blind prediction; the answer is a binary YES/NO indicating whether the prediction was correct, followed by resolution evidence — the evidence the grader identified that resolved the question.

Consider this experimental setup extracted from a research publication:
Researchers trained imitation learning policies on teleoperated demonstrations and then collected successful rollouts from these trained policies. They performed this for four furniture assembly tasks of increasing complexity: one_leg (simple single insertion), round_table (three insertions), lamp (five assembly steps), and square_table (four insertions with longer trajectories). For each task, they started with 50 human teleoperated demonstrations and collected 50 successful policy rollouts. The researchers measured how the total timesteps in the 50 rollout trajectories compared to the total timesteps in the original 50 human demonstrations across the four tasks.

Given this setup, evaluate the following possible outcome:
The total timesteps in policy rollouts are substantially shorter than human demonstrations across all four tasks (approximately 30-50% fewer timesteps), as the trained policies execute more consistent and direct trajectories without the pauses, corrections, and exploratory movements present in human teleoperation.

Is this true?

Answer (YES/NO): NO